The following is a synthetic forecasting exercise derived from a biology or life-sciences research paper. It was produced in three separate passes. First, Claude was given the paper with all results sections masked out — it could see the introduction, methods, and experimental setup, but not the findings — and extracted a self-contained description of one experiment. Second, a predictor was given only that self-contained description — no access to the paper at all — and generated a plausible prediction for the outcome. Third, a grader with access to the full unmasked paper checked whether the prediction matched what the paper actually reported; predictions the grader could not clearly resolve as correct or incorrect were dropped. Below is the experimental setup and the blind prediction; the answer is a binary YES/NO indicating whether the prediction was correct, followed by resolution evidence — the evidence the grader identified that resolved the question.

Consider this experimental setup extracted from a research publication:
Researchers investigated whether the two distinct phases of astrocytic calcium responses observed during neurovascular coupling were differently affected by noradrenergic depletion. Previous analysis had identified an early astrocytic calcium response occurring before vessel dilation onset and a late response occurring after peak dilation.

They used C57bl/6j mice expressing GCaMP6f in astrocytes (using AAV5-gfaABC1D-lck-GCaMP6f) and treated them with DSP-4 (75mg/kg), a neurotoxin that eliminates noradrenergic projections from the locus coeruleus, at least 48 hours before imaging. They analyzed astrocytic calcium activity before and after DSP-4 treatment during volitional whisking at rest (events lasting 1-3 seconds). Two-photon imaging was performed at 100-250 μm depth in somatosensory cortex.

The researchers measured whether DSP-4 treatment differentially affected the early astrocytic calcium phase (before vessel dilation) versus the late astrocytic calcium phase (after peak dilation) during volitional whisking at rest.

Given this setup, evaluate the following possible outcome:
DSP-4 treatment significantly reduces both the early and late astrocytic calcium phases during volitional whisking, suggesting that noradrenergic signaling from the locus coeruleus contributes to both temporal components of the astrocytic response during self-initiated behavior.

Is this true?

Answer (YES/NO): NO